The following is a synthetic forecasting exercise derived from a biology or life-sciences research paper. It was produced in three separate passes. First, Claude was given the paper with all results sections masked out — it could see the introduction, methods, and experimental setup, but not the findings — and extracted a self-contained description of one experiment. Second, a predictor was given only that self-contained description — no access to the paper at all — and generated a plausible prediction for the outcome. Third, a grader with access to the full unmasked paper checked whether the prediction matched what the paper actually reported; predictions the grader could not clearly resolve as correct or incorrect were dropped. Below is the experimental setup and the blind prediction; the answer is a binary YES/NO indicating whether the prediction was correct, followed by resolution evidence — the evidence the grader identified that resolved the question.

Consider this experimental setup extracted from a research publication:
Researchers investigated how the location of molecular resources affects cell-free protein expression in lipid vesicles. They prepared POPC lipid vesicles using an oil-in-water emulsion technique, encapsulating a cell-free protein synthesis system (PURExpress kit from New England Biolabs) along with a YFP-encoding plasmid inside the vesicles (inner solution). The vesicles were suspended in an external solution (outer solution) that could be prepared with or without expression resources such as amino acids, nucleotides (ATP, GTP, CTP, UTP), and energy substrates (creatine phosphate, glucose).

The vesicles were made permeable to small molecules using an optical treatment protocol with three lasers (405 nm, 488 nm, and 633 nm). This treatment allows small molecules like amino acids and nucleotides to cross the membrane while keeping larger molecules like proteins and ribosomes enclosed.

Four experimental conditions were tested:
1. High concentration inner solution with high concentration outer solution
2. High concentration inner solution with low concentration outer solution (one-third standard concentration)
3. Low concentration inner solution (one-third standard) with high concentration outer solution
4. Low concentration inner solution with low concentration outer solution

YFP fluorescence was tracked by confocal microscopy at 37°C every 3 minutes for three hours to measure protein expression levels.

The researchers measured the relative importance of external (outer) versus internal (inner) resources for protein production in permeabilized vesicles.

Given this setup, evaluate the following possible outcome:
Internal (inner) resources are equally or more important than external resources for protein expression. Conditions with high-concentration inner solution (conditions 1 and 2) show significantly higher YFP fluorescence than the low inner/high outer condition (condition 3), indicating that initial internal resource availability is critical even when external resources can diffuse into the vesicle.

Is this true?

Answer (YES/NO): NO